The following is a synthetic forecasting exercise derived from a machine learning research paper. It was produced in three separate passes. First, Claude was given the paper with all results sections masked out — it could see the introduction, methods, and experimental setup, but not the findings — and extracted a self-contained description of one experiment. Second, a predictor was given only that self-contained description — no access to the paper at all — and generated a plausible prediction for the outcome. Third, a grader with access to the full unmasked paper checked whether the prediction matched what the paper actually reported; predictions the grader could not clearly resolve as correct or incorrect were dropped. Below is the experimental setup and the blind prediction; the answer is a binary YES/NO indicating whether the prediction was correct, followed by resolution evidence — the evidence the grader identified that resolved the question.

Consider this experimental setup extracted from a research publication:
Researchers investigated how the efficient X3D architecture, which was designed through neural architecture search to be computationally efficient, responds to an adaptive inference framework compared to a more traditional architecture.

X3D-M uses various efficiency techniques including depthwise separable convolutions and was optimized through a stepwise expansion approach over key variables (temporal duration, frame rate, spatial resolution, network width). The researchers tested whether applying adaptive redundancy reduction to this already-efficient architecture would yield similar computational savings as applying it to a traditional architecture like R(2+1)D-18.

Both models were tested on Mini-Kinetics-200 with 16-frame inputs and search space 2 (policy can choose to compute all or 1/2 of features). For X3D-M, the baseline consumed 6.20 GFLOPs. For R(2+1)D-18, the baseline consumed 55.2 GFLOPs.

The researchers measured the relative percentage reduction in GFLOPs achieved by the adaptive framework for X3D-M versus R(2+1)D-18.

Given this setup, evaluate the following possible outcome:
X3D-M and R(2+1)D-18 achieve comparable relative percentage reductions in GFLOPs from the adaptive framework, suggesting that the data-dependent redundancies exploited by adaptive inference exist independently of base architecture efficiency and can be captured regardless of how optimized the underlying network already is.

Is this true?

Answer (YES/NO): NO